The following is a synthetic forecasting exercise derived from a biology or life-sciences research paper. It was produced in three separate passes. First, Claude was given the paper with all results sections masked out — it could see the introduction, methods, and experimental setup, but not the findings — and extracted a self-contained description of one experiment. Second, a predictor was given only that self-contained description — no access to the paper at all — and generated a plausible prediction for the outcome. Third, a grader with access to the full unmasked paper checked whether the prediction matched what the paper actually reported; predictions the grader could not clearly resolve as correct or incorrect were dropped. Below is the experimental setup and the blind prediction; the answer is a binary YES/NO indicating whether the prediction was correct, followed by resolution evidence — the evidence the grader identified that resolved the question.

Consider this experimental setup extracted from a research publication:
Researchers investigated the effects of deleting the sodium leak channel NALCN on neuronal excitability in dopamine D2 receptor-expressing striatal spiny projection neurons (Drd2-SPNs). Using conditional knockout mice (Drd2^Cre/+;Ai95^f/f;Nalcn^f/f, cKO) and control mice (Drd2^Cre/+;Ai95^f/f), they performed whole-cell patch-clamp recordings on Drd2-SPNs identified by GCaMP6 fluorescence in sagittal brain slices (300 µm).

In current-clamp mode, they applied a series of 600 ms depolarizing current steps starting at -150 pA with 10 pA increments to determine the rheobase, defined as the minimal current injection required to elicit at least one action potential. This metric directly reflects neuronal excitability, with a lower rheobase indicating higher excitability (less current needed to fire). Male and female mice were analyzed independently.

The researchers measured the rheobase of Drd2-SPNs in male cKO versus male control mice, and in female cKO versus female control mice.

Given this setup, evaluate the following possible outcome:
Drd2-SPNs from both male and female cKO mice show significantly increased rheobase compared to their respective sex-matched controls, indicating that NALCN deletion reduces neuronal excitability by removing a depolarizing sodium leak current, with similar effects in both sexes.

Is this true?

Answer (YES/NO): NO